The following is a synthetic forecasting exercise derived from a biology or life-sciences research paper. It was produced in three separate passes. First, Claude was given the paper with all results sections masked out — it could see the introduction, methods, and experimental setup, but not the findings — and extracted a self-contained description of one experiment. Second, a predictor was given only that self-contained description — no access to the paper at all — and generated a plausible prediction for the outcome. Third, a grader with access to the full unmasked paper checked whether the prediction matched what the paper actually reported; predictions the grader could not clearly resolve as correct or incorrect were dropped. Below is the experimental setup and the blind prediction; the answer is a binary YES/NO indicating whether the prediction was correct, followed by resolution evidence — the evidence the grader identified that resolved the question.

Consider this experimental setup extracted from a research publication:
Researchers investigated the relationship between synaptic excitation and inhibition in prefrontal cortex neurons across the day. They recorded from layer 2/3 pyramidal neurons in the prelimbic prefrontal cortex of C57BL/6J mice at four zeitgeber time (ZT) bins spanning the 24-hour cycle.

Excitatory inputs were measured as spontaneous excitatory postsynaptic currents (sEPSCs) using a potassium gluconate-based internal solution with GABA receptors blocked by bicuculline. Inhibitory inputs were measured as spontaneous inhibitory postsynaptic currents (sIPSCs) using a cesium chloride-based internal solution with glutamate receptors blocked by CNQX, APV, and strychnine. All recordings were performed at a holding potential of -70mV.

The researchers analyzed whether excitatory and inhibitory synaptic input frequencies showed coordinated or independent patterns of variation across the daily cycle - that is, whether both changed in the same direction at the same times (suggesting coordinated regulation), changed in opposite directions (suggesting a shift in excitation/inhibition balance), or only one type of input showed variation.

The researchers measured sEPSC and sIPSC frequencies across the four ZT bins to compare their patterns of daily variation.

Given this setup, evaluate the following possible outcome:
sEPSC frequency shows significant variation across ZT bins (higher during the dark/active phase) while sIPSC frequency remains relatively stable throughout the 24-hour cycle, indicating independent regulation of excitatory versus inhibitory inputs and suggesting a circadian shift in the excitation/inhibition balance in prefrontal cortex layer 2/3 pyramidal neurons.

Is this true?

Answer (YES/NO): YES